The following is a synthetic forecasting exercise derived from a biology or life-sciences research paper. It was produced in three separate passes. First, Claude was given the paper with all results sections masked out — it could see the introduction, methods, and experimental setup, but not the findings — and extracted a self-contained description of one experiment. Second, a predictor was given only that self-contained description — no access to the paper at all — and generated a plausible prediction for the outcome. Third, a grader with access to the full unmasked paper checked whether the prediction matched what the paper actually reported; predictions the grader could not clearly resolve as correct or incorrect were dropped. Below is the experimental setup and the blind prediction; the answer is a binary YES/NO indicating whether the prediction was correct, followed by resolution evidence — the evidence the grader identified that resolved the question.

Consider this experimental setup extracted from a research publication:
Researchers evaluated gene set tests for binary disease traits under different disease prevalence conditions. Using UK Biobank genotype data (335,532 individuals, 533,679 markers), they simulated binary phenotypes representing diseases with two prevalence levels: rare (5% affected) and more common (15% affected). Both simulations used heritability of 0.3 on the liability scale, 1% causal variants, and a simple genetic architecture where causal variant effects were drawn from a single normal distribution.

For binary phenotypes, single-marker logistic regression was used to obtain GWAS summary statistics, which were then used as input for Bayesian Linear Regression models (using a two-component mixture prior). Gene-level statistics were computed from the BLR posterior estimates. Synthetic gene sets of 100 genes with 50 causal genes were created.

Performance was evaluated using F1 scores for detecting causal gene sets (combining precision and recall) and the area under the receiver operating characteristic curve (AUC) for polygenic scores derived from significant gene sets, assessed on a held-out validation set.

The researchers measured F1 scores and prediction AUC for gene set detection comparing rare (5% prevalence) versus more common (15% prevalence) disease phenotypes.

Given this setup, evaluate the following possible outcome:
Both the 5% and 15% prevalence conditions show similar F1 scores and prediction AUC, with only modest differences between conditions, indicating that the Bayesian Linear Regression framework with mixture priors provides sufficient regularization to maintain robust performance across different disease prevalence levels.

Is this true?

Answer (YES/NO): YES